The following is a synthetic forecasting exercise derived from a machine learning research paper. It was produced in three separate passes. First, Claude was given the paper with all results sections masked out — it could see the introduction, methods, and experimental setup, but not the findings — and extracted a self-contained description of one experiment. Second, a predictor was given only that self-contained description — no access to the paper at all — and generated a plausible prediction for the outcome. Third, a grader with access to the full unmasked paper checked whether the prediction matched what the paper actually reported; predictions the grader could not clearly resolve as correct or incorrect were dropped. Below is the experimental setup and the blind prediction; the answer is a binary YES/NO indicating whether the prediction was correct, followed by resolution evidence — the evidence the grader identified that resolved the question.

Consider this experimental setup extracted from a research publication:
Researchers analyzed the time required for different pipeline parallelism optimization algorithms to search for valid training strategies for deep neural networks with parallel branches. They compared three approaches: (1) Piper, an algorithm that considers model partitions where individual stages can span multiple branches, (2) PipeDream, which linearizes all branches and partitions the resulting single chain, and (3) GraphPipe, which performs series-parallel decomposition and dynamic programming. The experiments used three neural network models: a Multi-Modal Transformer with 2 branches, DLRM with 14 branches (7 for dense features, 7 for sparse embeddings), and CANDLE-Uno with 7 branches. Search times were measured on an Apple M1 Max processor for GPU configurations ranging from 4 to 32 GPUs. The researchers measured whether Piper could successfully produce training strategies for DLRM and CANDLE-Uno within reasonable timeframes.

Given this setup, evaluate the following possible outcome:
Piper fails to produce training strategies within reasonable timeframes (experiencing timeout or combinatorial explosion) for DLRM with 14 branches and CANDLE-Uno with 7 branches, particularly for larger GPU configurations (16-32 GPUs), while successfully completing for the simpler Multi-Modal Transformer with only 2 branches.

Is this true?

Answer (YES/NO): NO